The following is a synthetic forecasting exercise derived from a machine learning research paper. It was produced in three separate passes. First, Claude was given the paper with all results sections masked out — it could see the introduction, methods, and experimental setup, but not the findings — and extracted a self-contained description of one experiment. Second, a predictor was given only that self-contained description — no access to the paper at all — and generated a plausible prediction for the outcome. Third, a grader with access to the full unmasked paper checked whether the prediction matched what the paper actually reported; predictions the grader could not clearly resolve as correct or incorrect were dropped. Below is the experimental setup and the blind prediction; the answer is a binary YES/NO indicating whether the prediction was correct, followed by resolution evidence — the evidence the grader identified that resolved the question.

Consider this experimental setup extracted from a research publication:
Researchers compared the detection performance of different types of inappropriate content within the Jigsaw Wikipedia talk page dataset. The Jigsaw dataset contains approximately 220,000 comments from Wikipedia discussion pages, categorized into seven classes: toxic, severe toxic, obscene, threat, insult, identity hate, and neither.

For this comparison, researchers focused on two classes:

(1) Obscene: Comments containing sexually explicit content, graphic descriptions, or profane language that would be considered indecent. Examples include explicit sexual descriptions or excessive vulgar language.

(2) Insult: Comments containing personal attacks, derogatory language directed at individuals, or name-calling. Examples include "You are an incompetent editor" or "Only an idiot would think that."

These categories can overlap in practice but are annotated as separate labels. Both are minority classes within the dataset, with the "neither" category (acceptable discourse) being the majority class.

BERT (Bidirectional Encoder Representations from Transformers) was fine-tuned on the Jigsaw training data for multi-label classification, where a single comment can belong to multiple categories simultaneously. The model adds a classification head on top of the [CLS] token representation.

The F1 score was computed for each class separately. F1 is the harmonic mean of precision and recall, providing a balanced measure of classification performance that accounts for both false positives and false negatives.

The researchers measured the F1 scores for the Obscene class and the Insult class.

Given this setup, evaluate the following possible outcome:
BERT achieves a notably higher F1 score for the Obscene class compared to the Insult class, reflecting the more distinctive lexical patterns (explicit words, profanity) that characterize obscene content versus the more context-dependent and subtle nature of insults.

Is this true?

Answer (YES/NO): NO